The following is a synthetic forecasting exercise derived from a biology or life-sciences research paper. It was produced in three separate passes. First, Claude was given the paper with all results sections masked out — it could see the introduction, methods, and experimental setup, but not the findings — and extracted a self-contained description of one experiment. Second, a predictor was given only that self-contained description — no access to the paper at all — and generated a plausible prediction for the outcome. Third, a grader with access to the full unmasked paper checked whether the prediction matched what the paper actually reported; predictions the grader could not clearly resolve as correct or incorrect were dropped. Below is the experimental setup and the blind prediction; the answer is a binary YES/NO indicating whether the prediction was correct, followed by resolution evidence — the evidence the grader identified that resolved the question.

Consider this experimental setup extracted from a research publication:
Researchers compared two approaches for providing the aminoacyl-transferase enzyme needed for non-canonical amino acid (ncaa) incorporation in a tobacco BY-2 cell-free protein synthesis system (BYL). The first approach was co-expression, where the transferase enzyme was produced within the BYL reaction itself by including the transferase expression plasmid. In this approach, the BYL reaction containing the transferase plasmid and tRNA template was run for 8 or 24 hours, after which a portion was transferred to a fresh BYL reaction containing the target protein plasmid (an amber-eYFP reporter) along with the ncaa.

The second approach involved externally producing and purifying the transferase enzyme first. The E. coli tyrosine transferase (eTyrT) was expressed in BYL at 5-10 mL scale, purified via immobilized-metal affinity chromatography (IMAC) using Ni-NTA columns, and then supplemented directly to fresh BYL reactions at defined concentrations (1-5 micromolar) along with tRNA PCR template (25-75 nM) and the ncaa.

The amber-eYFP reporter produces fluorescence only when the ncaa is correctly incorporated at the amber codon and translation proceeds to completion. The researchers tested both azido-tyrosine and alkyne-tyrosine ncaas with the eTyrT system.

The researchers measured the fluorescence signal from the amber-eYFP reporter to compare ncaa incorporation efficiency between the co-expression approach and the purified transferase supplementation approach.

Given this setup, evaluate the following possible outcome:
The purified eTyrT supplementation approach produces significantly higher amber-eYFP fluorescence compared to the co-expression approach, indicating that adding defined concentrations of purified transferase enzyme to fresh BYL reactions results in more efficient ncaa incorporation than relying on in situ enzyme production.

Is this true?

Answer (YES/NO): YES